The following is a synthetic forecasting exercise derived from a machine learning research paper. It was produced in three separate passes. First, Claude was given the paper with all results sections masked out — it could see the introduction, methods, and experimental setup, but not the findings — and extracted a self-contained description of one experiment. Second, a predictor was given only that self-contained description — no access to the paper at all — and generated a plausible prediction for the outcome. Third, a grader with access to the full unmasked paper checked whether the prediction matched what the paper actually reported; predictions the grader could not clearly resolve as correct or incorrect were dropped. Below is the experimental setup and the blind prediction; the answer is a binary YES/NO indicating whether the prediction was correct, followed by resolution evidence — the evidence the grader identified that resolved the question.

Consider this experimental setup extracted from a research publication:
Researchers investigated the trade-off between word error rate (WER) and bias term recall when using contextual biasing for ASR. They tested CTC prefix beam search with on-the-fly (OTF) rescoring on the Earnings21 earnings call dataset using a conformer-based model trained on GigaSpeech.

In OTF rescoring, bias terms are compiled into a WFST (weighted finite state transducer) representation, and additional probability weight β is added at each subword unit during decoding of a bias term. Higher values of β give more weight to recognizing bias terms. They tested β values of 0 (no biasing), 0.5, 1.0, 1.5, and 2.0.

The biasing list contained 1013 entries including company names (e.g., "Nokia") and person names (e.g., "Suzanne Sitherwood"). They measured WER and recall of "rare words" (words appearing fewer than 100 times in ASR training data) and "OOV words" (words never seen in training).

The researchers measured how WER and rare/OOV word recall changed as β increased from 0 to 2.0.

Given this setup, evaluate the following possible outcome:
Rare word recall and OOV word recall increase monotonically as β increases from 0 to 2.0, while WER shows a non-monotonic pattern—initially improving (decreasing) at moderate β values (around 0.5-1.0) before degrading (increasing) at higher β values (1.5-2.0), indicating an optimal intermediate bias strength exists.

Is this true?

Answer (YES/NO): NO